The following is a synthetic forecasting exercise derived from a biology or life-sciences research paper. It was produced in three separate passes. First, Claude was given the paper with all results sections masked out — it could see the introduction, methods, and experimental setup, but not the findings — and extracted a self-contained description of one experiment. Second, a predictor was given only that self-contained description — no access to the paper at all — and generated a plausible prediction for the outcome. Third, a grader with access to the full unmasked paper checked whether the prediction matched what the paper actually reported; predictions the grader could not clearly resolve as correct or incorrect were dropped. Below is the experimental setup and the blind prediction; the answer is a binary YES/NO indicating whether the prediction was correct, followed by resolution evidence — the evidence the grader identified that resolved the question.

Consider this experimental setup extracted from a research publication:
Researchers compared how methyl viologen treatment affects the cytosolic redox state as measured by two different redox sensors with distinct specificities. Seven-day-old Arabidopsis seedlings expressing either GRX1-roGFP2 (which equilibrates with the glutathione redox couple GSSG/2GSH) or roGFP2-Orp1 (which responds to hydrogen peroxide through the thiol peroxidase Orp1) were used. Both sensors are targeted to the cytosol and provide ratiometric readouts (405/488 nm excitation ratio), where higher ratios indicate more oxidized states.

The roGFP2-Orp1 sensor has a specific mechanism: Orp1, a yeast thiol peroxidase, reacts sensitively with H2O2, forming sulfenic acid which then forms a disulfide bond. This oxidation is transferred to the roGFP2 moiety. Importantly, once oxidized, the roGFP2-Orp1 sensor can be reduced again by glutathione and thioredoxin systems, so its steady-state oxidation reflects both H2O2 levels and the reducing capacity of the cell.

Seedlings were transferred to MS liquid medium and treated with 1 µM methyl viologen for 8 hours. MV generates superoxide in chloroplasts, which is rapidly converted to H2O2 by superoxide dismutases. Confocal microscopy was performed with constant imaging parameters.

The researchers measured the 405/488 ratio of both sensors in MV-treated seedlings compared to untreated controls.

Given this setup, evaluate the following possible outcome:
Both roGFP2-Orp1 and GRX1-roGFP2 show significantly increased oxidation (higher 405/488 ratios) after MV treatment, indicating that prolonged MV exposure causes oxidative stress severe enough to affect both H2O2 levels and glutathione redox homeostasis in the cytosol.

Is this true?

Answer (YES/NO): YES